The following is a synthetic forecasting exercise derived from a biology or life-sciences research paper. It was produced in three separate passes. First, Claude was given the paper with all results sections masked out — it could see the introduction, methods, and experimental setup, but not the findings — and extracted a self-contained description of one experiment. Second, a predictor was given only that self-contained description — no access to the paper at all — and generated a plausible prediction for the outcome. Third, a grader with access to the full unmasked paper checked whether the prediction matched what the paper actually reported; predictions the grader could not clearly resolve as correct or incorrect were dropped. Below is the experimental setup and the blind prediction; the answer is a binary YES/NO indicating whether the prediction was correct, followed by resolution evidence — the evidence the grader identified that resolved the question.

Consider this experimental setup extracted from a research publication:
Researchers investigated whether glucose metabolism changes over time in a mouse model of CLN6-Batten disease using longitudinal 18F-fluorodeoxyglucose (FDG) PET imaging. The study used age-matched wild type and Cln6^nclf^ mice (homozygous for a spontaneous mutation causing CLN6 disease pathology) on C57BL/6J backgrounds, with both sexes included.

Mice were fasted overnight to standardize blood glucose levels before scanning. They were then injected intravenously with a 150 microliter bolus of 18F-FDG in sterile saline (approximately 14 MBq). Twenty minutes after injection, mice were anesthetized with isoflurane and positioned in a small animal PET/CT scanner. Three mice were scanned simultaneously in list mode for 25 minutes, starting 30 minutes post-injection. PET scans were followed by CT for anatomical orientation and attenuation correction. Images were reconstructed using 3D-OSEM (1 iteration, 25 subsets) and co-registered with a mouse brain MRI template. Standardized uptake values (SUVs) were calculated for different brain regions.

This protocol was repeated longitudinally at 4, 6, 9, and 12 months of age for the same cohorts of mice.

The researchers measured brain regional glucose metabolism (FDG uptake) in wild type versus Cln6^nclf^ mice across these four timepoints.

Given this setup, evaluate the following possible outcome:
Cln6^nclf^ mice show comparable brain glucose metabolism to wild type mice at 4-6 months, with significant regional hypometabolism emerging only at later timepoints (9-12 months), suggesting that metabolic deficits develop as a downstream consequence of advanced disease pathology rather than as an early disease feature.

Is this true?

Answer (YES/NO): YES